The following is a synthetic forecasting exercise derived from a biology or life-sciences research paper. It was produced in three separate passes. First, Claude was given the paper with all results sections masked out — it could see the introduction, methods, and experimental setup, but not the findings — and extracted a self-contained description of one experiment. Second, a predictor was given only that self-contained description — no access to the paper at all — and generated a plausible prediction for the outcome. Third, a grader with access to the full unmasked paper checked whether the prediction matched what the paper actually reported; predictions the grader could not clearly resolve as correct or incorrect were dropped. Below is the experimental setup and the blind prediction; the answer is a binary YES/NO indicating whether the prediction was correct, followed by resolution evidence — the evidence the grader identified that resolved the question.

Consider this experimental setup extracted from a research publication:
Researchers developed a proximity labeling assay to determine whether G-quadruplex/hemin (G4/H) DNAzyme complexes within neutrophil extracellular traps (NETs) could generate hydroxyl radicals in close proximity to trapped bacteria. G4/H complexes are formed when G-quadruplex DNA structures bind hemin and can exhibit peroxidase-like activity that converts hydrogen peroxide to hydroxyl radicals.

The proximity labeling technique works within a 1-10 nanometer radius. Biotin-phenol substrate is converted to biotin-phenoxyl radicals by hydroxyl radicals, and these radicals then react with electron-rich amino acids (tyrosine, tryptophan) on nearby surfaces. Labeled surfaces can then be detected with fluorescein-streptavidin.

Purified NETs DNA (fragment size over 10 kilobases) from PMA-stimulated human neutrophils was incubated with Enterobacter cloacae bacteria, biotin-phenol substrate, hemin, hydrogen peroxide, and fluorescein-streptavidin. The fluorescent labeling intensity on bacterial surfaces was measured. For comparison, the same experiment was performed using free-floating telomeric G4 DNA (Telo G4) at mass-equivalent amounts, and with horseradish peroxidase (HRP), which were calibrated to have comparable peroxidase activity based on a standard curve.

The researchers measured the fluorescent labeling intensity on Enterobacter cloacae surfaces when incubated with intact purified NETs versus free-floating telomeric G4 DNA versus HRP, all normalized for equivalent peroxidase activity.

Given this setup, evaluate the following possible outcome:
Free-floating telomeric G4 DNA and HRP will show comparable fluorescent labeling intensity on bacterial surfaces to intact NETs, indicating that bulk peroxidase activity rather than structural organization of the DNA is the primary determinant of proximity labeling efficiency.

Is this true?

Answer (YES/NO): NO